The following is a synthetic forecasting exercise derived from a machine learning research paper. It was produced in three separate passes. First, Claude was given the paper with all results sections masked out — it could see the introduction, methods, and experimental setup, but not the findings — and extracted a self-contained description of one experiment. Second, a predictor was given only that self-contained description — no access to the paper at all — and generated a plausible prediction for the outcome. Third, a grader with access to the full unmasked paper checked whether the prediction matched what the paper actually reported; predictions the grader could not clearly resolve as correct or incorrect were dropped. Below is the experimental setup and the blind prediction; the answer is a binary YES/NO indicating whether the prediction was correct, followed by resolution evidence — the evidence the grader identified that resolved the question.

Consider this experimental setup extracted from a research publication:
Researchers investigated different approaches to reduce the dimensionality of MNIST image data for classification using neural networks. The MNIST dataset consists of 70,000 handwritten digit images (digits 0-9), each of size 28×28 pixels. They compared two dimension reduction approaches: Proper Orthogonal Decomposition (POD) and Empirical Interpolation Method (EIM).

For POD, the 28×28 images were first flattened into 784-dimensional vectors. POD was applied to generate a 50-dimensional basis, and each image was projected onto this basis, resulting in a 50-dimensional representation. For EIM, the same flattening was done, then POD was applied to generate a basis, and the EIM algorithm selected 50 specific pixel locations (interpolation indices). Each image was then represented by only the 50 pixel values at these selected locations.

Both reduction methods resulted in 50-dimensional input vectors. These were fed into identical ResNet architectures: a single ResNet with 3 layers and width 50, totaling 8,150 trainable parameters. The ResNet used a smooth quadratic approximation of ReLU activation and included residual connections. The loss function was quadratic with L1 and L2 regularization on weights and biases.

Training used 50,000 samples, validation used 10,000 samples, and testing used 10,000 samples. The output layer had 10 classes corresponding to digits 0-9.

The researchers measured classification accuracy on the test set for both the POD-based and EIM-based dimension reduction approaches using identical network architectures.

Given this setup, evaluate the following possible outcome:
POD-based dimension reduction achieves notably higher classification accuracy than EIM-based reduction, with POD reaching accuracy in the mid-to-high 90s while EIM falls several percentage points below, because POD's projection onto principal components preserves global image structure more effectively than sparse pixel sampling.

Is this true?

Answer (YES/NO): YES